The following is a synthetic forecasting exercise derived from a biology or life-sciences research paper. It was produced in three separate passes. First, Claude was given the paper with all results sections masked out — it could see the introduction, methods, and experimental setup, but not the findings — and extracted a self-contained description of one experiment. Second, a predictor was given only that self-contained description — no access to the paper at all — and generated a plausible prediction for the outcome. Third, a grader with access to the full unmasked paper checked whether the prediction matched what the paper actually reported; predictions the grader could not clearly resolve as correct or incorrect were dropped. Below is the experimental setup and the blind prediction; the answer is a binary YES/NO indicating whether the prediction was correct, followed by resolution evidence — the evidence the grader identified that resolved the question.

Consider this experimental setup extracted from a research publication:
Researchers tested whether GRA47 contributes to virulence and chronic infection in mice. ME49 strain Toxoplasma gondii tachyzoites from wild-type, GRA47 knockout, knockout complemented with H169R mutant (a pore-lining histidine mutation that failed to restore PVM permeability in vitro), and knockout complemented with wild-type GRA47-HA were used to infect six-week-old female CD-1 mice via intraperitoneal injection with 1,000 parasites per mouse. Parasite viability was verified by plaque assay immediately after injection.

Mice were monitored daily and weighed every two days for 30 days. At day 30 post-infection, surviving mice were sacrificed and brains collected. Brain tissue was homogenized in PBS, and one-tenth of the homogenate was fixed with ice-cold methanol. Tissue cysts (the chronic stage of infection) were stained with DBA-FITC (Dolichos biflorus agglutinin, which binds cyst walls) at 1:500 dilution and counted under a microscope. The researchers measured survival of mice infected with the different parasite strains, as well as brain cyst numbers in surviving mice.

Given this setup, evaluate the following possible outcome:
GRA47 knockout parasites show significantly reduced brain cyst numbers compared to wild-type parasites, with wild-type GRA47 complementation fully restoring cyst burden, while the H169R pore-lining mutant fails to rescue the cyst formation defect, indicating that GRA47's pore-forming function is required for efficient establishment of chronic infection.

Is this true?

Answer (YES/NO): NO